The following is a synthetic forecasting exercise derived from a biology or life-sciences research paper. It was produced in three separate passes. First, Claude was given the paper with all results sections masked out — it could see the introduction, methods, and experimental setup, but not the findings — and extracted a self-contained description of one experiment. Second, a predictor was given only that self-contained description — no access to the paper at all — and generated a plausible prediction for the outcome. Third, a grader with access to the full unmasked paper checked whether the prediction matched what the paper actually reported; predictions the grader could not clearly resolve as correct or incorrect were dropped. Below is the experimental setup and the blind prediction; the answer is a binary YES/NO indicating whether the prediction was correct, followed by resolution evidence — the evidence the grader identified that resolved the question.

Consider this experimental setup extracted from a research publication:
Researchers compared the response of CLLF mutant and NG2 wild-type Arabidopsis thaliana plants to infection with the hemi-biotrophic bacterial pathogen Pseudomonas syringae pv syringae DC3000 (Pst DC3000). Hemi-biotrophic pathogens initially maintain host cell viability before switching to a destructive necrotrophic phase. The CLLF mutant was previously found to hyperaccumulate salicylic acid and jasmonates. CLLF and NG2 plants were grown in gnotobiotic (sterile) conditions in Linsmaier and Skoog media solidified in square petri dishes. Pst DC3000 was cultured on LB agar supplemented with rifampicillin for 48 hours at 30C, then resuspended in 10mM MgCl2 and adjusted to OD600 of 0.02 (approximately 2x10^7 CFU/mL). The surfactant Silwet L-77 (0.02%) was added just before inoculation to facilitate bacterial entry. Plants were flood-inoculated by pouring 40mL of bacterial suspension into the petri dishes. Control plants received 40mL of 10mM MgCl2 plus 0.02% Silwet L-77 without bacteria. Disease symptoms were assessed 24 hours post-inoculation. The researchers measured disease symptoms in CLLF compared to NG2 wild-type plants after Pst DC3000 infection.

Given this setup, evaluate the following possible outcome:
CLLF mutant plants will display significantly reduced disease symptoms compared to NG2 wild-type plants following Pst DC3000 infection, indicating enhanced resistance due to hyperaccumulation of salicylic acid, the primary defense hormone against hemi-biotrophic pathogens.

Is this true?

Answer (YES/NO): YES